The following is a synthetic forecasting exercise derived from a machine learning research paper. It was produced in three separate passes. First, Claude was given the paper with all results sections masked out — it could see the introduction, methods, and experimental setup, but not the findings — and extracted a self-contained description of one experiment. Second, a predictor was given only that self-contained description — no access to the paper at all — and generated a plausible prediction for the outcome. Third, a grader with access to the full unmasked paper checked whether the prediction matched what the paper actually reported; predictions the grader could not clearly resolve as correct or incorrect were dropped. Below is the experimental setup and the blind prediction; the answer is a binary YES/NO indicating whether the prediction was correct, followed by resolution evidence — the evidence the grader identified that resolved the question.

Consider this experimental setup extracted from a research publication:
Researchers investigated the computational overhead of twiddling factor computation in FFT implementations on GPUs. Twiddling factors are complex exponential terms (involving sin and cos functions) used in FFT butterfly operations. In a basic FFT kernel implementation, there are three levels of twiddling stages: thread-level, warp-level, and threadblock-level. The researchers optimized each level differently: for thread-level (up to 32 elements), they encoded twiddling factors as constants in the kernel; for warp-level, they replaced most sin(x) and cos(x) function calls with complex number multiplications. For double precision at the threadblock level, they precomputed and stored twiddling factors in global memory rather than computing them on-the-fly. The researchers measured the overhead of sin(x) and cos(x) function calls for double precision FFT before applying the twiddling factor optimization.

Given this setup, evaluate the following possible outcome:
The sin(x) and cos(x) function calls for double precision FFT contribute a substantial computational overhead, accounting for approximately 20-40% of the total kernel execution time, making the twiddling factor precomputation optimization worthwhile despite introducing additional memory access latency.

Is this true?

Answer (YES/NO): NO